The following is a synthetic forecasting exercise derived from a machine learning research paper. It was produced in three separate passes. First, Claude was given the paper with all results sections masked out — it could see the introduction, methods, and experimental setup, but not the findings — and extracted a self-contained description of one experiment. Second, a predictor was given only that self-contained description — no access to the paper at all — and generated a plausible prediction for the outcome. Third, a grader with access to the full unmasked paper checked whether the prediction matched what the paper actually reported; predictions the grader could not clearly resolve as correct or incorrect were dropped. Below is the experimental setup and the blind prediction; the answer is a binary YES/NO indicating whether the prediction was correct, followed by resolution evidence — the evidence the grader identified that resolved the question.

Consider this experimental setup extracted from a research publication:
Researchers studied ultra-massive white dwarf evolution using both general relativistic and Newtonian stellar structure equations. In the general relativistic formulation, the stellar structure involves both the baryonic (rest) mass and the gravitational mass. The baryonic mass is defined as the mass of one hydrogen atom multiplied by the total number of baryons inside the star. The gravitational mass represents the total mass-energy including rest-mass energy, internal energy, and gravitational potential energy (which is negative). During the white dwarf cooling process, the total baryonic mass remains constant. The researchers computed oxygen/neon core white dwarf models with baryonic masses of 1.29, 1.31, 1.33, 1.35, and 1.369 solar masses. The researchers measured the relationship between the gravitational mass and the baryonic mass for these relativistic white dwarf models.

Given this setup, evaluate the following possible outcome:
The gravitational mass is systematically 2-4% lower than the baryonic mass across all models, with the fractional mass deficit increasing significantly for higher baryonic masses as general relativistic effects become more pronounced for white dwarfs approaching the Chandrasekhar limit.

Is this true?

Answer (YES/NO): NO